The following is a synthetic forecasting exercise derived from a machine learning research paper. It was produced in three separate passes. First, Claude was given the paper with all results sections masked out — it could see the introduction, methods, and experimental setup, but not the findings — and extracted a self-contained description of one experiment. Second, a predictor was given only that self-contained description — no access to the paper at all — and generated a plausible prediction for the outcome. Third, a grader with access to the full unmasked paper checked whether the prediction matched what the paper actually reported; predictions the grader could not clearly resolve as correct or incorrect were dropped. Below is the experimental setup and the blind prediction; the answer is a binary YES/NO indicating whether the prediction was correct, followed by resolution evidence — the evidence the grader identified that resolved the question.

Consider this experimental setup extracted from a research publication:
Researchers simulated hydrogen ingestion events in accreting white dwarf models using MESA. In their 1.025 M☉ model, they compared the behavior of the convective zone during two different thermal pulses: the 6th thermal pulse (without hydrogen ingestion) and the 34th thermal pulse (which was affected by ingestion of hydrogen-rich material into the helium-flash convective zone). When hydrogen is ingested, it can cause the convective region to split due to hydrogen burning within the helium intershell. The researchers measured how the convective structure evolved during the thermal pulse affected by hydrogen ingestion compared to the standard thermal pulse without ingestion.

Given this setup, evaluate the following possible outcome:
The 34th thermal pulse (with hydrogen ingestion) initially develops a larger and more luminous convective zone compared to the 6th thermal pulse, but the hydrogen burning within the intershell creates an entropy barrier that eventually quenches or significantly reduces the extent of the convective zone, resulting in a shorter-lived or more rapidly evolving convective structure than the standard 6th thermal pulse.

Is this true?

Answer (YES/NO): NO